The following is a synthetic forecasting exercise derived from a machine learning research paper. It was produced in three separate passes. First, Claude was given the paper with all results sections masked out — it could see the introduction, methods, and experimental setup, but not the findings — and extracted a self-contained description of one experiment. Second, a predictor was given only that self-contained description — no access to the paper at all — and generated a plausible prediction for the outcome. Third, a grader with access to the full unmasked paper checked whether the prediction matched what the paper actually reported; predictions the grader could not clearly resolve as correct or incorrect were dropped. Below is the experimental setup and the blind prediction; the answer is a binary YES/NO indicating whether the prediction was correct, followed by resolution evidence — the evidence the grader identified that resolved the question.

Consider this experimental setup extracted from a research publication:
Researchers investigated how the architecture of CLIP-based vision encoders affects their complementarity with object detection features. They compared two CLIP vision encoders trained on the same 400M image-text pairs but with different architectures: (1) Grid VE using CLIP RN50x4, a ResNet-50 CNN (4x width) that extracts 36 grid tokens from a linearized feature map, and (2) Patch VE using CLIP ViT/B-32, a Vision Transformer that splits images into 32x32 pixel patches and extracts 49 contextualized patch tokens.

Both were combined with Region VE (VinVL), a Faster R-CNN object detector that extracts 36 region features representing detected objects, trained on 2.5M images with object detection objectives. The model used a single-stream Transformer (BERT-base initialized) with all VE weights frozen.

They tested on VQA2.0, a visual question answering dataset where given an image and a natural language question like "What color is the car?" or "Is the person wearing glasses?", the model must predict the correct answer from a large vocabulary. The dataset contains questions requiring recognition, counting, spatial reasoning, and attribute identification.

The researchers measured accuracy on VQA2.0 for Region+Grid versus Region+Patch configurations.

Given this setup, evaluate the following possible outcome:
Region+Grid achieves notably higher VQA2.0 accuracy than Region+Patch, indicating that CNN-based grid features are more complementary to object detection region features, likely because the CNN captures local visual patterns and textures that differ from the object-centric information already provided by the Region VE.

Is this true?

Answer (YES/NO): NO